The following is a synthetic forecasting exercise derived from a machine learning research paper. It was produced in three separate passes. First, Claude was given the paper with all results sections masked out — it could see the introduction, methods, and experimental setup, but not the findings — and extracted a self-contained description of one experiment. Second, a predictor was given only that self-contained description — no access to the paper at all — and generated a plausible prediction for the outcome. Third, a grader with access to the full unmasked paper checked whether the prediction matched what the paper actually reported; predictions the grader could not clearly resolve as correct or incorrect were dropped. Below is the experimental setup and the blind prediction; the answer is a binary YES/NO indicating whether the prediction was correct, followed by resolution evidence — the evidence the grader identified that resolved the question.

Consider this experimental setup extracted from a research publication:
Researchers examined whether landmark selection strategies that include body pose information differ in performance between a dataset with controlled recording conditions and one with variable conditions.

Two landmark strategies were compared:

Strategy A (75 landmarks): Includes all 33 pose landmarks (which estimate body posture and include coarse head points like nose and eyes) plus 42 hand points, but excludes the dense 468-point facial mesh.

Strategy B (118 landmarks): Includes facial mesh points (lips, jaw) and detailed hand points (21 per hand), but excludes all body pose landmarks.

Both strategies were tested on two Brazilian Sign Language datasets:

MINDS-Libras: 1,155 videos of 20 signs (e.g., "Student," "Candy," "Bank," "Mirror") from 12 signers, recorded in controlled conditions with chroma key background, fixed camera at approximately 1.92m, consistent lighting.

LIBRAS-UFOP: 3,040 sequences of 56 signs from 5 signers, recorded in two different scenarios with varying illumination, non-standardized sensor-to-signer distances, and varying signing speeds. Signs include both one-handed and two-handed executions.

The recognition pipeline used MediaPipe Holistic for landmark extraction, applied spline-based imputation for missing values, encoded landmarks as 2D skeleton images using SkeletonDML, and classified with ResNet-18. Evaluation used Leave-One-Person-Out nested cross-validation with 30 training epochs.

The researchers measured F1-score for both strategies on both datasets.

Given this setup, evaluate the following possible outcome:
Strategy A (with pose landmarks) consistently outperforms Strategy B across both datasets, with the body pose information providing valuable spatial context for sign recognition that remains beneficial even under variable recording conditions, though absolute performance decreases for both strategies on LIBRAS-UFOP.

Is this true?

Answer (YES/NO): NO